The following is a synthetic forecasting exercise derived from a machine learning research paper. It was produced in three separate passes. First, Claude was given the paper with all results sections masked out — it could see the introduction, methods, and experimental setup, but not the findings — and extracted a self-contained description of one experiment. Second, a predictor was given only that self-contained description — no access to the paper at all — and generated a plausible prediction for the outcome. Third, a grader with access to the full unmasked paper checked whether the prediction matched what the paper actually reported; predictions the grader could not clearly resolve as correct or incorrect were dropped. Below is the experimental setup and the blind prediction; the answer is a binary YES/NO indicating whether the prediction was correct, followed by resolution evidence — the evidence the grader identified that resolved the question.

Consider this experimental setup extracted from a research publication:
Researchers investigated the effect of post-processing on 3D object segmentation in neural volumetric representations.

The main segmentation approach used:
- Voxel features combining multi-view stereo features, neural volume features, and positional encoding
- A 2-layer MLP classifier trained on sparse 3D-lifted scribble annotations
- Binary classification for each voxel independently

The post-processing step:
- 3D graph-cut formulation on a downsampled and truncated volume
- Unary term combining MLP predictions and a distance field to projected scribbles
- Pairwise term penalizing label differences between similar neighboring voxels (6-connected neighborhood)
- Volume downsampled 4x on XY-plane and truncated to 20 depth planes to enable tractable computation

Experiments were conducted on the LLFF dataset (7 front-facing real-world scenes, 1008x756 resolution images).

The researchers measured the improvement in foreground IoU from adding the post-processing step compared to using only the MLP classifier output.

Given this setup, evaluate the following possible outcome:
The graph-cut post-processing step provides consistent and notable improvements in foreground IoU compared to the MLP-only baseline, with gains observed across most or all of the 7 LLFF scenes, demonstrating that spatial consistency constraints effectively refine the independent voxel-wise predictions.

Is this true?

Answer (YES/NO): NO